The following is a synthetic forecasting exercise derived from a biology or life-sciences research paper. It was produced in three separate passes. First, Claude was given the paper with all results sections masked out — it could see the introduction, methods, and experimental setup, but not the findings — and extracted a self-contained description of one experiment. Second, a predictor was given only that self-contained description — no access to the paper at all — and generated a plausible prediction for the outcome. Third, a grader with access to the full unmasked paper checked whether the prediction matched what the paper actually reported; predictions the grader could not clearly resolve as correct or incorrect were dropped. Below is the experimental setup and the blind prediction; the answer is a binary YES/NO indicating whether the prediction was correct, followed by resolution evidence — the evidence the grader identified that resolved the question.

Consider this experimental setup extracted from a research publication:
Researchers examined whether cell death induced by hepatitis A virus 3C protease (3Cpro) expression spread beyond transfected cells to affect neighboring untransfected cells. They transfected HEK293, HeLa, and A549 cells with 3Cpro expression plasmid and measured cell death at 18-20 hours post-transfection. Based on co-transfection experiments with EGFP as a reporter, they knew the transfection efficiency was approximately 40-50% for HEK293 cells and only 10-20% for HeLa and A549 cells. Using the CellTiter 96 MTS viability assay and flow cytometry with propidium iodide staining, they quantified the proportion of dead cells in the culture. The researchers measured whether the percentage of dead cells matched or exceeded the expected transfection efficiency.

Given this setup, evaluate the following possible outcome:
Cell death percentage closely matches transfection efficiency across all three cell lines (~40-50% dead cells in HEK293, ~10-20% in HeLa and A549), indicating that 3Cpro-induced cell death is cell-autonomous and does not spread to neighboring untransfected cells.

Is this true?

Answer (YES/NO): NO